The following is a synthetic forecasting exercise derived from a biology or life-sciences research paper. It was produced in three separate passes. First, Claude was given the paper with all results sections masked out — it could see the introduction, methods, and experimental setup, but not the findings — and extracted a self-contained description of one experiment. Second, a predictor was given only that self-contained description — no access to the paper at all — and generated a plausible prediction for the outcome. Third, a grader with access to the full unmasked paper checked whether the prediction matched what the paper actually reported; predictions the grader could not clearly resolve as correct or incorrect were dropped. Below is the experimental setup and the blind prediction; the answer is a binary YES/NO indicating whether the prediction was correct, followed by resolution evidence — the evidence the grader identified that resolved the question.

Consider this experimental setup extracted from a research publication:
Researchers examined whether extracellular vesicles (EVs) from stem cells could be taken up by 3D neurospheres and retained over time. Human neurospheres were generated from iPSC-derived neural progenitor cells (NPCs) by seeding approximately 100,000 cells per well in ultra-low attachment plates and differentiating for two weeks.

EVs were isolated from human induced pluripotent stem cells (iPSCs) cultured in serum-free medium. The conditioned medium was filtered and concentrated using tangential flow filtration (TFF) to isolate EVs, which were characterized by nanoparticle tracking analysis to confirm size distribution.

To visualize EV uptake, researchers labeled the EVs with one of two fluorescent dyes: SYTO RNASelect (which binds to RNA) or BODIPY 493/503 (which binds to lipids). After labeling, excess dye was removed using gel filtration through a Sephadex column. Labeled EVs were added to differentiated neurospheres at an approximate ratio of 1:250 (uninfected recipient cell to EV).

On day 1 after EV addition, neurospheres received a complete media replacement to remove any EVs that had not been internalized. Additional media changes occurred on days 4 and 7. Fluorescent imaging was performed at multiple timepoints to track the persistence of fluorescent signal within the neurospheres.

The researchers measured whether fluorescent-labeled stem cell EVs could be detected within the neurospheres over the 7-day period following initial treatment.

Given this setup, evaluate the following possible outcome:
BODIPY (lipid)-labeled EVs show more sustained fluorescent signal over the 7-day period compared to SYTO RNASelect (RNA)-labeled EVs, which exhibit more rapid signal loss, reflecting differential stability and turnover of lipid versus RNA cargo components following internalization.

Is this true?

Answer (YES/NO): NO